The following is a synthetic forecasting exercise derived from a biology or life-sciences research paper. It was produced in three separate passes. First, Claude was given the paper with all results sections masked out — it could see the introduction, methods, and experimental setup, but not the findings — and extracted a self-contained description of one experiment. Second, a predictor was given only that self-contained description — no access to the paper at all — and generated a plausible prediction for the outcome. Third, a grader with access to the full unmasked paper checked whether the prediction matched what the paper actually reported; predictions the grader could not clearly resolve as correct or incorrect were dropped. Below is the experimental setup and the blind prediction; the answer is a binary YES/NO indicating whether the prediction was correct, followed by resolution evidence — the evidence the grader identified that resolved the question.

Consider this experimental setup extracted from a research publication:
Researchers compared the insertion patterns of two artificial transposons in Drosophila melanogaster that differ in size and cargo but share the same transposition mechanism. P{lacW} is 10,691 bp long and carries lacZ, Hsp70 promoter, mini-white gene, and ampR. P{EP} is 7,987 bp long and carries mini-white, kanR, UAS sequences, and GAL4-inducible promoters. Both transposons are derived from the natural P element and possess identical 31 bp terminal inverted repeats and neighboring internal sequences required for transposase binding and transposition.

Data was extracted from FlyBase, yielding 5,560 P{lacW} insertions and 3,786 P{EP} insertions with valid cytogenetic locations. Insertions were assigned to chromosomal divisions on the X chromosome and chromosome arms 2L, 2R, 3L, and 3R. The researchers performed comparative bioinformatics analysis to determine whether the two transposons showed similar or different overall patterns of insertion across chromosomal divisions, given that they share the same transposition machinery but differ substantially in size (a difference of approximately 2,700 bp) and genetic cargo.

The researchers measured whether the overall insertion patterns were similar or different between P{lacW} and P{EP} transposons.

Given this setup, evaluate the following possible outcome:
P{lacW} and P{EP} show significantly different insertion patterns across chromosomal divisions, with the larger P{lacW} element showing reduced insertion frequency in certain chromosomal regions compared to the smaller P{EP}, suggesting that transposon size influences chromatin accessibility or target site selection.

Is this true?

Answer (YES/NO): NO